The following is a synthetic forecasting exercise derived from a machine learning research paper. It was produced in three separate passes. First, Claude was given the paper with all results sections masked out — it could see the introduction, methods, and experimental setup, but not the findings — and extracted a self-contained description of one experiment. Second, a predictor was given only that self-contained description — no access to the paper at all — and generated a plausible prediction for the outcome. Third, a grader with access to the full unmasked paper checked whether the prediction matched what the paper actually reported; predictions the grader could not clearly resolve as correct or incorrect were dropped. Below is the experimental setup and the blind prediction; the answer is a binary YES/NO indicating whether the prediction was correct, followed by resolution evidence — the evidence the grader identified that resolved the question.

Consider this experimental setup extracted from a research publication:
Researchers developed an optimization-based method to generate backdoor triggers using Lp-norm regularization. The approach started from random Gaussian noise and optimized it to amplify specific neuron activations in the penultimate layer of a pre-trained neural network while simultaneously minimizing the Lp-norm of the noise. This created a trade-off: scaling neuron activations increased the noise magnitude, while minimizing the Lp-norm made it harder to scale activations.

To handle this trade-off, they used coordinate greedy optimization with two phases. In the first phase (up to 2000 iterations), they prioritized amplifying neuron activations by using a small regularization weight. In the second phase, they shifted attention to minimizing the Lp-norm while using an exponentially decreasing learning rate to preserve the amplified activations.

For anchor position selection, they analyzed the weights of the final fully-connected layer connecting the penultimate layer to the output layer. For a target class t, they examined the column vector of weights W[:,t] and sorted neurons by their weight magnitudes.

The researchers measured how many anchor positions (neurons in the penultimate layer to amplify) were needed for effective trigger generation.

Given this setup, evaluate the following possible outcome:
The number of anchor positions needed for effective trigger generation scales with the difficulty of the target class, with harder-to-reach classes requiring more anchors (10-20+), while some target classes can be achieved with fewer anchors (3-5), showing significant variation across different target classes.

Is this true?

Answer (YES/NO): NO